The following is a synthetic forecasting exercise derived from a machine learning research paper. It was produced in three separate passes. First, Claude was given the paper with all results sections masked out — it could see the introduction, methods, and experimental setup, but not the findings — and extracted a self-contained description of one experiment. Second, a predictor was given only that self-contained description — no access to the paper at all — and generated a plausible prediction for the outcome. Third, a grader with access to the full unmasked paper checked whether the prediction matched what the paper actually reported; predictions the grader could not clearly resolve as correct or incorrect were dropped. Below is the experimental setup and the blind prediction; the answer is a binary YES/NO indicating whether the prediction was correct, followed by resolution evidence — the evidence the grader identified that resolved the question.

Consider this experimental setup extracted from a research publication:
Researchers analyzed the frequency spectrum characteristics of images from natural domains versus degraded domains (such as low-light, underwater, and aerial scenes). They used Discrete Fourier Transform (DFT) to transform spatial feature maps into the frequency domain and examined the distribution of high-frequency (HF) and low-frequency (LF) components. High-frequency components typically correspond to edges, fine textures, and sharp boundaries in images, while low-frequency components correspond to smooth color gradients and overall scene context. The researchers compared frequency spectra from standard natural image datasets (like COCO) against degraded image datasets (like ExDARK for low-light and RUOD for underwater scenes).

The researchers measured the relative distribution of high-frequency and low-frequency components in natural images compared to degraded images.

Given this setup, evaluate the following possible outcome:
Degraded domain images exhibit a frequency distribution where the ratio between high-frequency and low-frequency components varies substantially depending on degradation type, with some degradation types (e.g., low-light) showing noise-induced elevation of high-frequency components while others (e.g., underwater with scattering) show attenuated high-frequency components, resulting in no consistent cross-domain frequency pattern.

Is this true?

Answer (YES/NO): NO